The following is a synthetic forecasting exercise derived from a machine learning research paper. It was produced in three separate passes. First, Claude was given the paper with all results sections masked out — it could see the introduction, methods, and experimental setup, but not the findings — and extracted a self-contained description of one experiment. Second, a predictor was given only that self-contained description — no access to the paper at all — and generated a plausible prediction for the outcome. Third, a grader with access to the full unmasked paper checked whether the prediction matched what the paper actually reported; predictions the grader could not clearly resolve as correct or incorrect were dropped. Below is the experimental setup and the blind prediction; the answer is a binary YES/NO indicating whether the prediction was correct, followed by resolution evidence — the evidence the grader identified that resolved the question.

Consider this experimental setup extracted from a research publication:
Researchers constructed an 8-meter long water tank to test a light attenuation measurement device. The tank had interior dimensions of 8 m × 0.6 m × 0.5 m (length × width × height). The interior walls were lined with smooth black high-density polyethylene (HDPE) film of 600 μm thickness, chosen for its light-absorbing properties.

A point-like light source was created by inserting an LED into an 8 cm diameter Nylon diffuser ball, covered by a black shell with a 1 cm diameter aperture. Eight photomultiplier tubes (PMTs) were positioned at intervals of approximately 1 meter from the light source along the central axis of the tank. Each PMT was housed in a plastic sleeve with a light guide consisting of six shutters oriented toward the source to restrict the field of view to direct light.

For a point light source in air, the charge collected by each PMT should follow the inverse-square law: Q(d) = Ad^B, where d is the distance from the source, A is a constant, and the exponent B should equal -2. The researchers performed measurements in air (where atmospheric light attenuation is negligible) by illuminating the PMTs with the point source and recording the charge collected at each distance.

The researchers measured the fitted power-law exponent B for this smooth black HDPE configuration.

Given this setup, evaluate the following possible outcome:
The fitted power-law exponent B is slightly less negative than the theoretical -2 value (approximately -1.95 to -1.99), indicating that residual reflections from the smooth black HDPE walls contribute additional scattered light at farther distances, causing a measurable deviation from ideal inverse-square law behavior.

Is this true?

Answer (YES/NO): NO